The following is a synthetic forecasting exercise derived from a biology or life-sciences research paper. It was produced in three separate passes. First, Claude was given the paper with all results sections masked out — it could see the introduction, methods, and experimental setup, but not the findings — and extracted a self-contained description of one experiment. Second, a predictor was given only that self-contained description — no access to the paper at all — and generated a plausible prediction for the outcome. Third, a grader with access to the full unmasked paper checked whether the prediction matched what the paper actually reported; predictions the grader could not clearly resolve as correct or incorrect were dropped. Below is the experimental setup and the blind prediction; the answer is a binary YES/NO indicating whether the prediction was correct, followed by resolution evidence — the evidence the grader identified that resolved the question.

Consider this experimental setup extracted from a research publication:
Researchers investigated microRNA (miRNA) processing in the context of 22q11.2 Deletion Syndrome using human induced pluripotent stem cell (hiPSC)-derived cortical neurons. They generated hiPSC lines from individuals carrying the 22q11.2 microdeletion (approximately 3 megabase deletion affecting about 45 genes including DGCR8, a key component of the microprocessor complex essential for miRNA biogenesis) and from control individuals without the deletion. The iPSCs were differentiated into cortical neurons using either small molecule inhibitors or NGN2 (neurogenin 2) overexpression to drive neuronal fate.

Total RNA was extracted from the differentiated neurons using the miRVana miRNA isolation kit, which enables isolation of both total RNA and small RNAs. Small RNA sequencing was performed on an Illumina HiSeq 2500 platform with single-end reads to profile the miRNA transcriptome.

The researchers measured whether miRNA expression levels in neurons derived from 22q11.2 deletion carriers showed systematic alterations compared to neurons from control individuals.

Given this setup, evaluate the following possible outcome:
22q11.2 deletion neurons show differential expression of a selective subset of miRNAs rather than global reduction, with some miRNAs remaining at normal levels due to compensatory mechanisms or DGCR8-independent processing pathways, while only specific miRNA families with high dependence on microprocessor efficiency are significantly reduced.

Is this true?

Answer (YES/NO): YES